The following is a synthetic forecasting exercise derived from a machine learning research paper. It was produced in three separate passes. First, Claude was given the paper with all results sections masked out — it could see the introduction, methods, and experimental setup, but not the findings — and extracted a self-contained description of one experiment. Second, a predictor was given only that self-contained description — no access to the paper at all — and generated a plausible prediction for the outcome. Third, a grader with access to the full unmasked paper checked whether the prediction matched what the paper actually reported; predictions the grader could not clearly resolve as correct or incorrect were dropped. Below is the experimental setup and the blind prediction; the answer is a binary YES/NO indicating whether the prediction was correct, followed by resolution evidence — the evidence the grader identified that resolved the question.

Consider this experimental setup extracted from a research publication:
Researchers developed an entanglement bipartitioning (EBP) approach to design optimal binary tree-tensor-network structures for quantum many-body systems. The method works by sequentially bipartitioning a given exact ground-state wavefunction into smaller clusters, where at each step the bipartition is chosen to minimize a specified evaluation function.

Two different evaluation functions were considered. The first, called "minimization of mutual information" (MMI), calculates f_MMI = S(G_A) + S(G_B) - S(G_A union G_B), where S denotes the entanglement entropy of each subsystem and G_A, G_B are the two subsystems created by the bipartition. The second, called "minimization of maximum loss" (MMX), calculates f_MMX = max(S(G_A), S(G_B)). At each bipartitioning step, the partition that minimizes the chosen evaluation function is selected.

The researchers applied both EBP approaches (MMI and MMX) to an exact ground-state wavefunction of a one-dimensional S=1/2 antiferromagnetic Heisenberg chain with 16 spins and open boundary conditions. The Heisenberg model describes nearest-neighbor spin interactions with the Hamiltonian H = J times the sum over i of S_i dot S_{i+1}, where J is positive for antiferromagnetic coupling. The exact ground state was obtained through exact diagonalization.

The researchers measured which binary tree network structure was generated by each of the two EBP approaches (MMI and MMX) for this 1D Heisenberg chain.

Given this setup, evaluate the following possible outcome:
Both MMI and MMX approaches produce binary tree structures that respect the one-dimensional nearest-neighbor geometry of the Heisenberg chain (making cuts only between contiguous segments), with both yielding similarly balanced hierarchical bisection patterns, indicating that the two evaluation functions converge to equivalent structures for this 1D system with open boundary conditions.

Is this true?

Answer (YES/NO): NO